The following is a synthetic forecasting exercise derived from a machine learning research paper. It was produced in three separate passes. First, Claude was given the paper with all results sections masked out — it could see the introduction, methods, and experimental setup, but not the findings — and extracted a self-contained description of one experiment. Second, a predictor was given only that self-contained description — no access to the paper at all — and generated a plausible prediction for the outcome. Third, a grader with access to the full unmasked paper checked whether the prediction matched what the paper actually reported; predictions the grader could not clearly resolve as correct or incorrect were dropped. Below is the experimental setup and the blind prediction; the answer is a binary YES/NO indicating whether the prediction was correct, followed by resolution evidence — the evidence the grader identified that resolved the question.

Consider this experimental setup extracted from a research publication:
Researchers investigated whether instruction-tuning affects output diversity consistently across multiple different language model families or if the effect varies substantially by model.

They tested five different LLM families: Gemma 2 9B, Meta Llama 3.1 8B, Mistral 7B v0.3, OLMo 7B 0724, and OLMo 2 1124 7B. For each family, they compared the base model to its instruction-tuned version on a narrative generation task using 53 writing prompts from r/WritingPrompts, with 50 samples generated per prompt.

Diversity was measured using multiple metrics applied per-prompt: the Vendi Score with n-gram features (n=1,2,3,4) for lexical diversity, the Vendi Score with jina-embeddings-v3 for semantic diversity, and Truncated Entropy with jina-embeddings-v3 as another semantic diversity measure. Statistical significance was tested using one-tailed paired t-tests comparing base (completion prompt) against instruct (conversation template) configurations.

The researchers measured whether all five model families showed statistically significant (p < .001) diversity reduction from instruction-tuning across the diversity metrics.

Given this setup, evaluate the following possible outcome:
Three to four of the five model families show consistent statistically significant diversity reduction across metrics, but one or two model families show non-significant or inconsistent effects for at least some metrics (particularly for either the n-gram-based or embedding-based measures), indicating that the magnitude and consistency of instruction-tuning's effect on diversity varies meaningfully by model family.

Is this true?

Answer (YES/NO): NO